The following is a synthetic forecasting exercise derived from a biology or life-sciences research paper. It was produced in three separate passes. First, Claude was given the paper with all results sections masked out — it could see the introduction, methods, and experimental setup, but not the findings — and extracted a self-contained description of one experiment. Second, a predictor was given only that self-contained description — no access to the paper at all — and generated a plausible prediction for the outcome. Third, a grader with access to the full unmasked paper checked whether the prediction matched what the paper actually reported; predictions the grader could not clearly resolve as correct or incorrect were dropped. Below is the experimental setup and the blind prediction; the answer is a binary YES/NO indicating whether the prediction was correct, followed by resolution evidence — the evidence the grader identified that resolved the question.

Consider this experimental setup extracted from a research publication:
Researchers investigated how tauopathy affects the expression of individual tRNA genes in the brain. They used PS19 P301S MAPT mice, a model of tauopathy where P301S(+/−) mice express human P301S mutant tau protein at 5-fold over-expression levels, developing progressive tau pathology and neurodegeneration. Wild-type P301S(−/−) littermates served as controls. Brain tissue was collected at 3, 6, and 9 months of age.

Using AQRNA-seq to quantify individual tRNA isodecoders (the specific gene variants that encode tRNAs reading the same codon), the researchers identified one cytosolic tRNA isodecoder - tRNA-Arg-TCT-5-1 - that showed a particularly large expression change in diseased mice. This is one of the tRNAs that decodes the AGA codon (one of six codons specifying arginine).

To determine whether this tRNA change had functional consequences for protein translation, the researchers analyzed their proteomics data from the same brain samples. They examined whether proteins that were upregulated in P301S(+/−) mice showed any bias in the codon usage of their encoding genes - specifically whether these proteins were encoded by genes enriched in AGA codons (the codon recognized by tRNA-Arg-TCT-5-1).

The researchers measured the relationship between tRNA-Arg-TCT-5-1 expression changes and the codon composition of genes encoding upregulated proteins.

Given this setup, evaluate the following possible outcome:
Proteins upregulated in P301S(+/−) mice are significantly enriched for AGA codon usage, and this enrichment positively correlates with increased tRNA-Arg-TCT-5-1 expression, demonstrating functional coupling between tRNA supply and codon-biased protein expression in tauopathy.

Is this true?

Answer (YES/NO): YES